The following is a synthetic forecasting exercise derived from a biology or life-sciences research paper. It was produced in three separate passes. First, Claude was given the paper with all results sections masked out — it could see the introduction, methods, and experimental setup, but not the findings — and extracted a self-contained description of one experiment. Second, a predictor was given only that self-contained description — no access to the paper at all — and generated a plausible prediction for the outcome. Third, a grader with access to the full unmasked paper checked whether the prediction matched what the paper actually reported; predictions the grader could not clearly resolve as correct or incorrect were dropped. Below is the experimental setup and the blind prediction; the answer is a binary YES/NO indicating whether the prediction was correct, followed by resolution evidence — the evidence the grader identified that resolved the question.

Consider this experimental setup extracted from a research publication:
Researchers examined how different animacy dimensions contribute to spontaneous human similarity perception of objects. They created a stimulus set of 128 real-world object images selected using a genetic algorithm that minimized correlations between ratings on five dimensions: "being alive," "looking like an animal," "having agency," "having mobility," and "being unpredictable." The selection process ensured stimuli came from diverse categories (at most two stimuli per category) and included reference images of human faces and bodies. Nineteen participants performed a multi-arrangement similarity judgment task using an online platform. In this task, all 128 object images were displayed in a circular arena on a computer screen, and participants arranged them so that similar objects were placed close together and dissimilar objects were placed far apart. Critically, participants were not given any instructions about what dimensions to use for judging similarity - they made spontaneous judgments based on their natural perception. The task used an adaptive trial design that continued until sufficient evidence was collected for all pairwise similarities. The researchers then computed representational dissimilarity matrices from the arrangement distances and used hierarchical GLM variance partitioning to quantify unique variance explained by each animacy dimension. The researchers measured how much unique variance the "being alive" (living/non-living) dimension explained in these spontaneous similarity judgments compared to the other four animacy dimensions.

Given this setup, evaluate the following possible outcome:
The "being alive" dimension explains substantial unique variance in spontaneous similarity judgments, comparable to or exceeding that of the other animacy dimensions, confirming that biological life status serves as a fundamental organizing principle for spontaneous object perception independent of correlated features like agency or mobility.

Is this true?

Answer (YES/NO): NO